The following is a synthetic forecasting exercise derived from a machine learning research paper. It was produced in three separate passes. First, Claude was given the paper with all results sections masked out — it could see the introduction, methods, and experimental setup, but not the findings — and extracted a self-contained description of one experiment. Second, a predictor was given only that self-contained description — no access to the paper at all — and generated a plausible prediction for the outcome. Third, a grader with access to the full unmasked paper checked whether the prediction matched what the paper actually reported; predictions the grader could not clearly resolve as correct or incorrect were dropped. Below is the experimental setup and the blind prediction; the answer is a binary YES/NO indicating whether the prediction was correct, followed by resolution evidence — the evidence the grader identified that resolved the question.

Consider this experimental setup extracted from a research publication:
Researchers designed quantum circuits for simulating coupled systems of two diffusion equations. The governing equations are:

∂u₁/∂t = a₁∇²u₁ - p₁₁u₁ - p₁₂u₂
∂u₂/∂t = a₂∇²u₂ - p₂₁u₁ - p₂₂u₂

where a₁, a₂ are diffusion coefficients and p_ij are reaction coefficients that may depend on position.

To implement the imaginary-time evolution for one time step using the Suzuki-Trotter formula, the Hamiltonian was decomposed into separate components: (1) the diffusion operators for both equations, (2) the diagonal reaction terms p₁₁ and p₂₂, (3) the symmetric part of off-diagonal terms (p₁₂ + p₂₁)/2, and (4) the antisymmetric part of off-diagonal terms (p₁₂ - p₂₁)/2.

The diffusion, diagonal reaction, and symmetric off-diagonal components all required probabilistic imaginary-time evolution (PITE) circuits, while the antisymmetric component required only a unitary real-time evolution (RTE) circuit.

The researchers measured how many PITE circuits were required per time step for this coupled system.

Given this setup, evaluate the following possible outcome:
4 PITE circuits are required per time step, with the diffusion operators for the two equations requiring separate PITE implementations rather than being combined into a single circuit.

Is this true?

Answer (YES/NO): NO